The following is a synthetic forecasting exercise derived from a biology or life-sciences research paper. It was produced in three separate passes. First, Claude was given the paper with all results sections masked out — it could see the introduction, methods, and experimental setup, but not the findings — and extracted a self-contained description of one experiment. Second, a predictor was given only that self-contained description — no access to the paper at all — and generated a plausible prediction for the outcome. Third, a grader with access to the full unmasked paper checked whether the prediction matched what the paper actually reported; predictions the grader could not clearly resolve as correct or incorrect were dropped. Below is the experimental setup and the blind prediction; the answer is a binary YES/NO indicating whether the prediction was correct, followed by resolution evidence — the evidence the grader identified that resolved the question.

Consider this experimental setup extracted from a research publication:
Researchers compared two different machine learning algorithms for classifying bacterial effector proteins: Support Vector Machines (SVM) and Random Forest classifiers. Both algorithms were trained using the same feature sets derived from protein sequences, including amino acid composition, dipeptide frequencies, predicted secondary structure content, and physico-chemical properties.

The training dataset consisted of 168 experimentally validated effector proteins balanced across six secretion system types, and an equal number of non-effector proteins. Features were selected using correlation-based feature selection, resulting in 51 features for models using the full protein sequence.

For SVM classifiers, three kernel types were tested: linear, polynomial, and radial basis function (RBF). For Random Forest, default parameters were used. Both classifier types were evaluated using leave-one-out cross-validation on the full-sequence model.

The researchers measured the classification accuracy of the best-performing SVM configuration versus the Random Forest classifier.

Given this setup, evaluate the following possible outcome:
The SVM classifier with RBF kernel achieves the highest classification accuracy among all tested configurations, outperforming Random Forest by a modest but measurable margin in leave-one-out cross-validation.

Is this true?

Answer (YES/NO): NO